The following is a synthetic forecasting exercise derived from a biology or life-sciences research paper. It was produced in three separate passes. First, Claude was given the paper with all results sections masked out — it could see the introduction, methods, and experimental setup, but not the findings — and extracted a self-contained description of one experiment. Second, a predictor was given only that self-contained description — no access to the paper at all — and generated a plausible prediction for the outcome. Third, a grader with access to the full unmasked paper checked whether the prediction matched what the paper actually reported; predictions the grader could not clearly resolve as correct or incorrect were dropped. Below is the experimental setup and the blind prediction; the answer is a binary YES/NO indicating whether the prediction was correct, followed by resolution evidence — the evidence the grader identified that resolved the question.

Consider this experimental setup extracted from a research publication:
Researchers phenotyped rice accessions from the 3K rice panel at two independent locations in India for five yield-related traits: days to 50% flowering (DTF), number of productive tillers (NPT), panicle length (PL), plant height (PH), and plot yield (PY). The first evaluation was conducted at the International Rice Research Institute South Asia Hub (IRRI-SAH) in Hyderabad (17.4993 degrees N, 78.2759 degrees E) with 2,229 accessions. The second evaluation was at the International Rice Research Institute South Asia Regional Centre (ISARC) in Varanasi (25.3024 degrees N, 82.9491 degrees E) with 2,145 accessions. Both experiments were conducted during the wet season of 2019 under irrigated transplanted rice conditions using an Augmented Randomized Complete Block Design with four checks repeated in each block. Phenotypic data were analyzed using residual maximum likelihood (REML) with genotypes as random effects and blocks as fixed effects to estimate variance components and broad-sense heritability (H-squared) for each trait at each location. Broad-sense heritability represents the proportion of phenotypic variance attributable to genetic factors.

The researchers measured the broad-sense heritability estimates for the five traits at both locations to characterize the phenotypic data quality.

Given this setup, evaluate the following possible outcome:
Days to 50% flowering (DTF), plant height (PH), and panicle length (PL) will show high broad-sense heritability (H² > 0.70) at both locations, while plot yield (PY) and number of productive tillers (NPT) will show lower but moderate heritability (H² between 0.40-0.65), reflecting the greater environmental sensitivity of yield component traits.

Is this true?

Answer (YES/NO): NO